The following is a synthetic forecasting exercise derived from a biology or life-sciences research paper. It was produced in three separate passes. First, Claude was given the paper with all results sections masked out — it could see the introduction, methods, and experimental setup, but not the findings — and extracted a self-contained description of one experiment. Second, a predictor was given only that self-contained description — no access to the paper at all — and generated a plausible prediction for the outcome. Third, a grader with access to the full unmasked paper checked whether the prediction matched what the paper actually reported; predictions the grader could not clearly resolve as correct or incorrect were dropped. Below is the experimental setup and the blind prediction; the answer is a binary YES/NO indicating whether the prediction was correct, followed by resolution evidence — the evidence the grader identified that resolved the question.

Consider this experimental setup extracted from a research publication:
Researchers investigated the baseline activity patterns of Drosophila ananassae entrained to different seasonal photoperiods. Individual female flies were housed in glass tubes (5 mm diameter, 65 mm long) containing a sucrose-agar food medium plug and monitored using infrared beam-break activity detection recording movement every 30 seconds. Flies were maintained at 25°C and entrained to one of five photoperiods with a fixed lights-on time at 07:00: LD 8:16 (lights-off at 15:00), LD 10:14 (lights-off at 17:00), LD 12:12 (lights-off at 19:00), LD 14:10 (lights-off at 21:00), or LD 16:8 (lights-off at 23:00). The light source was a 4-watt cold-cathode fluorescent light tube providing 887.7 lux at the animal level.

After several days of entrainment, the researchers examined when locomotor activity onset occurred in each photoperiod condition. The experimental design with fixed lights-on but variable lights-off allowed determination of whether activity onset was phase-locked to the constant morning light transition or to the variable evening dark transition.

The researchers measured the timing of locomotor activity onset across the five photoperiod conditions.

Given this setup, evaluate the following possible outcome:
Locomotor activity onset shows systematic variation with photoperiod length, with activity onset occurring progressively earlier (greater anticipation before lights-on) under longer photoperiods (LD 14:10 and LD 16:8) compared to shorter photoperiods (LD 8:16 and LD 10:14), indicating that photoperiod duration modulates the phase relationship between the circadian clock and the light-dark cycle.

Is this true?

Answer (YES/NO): NO